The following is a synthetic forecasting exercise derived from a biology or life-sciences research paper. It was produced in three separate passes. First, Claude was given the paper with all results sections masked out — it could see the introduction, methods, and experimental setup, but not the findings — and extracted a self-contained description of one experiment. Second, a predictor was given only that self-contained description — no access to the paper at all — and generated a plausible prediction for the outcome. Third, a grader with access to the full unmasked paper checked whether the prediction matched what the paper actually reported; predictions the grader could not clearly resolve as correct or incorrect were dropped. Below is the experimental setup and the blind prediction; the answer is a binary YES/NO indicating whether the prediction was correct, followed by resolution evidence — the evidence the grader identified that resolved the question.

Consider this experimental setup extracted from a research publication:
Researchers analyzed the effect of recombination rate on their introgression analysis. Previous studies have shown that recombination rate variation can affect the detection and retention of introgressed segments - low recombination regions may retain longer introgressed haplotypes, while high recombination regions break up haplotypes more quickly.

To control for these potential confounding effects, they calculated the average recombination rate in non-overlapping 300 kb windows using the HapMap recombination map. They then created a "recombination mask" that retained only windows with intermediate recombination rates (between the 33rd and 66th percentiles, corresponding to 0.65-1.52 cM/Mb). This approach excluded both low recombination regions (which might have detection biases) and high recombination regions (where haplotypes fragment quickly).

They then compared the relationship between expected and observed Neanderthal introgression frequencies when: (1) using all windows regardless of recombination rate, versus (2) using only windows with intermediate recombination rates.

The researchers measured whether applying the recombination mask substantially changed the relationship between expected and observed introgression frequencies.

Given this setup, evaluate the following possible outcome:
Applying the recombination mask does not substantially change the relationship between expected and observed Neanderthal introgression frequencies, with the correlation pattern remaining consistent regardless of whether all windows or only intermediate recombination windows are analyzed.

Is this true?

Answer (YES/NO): YES